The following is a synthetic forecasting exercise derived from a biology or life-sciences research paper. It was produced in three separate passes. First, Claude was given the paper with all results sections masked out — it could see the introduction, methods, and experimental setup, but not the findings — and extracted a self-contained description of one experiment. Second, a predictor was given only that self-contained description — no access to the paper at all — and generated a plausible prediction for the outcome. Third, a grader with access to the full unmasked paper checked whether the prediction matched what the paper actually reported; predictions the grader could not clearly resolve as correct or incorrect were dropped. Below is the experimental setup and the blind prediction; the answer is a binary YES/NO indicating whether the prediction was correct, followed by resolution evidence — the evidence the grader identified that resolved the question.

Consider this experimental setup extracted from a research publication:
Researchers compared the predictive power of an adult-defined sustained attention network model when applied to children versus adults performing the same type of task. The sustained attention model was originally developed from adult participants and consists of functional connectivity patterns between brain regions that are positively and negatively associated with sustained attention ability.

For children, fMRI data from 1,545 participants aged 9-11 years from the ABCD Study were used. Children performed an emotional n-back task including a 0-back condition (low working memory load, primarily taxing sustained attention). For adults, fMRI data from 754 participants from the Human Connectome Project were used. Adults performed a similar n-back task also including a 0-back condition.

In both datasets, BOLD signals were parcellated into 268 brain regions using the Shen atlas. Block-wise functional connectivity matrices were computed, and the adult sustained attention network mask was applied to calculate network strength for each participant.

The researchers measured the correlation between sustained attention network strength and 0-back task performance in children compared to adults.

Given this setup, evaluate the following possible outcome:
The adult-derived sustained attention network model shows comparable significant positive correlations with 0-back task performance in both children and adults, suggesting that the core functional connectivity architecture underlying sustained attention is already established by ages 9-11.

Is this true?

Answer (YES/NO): YES